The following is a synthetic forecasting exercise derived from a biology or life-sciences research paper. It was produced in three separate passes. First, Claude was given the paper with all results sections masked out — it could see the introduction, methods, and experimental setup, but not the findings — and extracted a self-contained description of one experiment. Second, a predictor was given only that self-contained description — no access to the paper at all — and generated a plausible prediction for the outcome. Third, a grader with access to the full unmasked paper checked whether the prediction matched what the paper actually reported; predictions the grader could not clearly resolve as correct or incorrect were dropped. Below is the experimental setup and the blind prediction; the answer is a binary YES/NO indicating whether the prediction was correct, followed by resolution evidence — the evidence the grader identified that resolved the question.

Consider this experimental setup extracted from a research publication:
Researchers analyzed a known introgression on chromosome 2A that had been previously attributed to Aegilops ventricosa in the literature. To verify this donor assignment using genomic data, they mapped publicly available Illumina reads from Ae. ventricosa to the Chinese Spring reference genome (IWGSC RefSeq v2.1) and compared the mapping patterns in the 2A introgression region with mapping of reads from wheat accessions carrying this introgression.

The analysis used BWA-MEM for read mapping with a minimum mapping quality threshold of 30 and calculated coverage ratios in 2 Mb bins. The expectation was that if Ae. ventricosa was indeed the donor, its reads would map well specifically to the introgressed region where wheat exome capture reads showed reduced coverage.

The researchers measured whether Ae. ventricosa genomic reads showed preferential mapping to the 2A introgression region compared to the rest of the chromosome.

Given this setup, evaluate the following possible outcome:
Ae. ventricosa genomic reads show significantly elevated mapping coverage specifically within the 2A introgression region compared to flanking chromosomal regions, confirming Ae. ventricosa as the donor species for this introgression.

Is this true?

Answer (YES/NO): YES